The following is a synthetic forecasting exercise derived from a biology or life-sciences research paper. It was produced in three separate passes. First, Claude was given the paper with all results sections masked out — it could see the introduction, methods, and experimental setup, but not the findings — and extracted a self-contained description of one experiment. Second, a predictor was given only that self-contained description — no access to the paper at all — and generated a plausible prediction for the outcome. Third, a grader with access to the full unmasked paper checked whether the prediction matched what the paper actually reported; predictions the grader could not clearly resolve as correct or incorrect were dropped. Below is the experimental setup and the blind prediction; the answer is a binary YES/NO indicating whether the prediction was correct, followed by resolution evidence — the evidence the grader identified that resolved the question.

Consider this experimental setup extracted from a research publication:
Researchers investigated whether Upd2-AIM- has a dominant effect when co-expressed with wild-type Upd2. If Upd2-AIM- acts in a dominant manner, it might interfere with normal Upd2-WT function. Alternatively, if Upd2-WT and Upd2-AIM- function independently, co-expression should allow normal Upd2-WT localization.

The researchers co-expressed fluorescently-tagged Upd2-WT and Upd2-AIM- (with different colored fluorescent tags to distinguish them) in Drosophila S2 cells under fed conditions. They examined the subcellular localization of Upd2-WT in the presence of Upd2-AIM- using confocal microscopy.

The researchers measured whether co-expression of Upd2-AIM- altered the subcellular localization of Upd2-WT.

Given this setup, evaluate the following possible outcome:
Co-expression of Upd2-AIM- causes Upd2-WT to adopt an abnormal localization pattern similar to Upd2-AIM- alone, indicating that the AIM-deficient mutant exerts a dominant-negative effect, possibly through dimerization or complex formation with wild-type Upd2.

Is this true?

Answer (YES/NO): NO